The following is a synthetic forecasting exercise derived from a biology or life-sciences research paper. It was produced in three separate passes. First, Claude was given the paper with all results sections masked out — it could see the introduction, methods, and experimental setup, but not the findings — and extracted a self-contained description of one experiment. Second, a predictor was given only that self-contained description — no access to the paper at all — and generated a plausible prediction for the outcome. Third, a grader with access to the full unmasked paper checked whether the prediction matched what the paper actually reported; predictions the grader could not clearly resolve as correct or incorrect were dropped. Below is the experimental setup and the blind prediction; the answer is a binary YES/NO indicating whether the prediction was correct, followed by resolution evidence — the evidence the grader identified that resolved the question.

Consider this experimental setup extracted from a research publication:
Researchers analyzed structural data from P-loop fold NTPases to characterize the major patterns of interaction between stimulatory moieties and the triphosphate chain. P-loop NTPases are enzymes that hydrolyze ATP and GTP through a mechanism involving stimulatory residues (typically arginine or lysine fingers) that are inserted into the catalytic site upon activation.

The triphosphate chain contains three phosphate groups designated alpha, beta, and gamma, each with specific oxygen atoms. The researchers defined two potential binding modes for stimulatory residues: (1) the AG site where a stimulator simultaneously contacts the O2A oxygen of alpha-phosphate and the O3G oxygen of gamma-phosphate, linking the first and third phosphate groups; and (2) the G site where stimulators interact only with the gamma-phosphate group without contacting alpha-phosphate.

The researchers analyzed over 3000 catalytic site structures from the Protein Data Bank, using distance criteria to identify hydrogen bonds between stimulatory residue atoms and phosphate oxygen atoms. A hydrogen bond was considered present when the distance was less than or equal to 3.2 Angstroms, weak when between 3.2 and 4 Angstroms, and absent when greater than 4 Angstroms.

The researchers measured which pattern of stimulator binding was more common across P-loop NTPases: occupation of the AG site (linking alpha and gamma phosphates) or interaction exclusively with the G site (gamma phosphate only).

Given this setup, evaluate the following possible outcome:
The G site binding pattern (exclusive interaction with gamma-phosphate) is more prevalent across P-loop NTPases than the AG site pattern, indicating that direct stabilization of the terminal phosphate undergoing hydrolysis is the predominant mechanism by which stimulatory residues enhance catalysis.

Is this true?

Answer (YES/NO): NO